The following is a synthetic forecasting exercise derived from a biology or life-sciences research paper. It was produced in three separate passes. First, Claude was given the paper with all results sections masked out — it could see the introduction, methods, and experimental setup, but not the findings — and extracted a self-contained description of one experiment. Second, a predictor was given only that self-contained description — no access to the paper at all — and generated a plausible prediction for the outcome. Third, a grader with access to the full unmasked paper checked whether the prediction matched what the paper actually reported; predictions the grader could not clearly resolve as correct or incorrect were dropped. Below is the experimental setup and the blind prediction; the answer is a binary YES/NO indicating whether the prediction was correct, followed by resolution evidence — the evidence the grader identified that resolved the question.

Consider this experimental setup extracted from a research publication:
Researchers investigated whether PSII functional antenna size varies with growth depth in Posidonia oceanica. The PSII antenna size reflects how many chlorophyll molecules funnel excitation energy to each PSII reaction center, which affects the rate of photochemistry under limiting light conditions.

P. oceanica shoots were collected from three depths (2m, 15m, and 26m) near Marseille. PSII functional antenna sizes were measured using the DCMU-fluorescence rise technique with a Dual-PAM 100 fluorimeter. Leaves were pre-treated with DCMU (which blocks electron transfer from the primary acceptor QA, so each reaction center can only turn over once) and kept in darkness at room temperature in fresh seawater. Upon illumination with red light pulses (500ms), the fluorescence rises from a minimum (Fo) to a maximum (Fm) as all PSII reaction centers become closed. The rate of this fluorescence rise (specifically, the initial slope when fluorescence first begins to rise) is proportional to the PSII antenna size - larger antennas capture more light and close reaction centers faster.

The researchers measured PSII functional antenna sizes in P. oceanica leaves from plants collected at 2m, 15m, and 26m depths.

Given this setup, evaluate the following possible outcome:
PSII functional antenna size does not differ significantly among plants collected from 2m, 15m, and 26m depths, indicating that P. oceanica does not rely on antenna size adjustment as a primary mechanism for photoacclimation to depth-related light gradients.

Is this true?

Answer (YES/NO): YES